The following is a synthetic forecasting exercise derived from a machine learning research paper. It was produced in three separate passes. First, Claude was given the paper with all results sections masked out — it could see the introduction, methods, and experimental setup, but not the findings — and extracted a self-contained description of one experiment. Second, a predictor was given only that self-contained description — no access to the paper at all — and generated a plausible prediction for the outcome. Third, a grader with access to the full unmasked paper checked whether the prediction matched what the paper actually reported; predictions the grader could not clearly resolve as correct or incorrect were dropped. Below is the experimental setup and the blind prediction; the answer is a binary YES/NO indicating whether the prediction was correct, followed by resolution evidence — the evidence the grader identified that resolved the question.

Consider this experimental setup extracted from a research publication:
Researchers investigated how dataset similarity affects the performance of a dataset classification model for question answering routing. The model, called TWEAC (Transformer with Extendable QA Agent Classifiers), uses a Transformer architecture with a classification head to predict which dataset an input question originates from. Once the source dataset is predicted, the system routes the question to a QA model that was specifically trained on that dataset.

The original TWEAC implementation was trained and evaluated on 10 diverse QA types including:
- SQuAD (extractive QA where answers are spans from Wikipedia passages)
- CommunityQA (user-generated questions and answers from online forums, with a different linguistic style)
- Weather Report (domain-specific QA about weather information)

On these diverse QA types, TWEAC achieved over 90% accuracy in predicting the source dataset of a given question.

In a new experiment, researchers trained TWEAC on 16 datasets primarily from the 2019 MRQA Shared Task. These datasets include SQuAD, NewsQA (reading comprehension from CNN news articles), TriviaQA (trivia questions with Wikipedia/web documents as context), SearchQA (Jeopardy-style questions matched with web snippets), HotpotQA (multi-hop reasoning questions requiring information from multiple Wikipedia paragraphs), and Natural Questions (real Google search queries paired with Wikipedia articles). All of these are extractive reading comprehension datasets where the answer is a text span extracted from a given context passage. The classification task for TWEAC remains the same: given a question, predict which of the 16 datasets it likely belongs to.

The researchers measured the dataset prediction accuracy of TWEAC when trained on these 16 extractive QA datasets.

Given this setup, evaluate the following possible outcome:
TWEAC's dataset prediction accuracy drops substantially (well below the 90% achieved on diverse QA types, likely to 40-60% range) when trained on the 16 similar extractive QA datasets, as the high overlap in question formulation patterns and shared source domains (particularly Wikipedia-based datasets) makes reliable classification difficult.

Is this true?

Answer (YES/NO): NO